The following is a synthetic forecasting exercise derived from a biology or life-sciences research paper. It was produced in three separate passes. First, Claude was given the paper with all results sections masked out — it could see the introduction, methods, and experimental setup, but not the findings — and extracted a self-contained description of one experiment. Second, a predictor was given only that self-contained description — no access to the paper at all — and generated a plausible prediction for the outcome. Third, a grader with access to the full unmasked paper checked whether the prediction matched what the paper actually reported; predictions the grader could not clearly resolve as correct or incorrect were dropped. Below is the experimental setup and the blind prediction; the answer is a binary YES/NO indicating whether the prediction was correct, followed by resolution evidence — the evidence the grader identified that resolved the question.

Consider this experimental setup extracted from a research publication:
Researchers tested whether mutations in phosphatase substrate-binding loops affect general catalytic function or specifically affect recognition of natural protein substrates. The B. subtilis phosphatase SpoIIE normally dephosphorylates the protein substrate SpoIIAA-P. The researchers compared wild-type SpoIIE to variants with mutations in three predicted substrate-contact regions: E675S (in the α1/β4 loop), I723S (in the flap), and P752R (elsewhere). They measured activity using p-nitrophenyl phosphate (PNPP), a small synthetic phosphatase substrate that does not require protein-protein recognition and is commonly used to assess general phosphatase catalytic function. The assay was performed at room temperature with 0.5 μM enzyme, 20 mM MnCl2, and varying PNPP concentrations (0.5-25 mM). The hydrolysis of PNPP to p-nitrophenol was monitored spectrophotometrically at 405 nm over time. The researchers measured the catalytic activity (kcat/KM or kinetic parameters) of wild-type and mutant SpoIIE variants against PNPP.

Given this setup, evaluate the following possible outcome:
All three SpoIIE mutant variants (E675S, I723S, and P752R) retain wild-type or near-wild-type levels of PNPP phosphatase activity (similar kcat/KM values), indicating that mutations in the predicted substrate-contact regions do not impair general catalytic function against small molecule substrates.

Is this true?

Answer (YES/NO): YES